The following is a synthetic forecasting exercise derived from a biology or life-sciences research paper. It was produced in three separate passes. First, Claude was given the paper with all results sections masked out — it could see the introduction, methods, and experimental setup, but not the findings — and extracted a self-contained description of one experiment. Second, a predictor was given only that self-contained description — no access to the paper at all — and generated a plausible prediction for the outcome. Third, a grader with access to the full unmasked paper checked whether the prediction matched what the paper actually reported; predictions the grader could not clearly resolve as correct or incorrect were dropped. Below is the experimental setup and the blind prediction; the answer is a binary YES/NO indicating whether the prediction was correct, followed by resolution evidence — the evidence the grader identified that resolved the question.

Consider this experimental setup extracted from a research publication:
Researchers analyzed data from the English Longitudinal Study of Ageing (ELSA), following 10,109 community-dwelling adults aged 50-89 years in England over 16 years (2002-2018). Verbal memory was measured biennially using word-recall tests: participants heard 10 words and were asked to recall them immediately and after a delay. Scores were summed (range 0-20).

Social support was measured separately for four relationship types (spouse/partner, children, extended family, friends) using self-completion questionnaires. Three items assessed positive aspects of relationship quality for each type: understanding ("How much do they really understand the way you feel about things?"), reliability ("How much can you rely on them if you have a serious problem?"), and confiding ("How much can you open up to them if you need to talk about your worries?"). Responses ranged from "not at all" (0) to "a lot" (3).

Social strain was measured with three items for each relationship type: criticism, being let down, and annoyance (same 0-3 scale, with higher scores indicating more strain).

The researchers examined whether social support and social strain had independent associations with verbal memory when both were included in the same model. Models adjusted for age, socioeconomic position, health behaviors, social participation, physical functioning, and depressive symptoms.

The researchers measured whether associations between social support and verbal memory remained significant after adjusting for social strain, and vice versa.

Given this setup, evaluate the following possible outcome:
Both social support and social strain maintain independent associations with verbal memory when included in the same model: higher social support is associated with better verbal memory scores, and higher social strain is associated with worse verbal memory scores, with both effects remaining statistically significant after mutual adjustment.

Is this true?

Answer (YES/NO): NO